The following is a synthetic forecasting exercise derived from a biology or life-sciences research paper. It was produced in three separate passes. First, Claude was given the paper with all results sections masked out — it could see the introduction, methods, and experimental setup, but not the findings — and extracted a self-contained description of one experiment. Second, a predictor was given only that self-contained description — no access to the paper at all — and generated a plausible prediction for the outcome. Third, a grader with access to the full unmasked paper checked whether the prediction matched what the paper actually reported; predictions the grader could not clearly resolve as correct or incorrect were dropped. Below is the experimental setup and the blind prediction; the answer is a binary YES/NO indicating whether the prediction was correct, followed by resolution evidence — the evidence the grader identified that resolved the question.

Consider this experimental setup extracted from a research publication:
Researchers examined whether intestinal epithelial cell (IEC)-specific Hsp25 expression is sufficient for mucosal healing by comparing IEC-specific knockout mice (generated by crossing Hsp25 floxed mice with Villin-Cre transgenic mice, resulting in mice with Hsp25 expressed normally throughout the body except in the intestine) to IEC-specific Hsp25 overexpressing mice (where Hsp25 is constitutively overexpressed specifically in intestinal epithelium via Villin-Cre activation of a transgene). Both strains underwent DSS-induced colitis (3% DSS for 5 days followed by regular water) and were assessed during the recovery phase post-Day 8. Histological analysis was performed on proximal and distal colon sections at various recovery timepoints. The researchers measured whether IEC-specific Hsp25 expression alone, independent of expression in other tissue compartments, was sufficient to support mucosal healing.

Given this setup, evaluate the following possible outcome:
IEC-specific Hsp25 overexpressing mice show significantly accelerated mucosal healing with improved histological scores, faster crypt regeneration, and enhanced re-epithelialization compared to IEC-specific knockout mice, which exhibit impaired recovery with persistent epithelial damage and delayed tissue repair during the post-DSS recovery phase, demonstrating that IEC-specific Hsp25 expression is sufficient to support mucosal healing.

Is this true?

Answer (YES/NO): YES